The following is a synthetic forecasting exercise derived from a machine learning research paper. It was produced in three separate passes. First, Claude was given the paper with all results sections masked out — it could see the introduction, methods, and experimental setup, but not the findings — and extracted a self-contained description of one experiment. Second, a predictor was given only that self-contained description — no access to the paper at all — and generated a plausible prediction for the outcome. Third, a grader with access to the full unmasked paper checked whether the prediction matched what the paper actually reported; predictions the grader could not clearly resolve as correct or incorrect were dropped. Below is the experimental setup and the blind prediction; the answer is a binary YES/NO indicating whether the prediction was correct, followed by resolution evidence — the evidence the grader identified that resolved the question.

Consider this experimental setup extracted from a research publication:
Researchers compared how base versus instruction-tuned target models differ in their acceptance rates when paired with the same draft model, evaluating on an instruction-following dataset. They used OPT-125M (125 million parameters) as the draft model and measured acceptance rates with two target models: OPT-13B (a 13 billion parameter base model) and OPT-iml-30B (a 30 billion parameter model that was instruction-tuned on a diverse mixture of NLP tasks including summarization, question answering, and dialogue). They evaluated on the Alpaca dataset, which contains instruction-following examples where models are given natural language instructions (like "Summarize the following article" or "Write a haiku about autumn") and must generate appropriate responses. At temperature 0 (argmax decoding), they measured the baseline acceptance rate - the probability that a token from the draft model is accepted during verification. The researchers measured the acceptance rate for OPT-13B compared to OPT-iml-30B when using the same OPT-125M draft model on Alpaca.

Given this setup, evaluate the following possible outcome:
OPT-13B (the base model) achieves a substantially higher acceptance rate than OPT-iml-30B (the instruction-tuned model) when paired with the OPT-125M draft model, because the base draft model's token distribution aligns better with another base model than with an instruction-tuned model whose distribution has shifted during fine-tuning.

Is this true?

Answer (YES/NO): NO